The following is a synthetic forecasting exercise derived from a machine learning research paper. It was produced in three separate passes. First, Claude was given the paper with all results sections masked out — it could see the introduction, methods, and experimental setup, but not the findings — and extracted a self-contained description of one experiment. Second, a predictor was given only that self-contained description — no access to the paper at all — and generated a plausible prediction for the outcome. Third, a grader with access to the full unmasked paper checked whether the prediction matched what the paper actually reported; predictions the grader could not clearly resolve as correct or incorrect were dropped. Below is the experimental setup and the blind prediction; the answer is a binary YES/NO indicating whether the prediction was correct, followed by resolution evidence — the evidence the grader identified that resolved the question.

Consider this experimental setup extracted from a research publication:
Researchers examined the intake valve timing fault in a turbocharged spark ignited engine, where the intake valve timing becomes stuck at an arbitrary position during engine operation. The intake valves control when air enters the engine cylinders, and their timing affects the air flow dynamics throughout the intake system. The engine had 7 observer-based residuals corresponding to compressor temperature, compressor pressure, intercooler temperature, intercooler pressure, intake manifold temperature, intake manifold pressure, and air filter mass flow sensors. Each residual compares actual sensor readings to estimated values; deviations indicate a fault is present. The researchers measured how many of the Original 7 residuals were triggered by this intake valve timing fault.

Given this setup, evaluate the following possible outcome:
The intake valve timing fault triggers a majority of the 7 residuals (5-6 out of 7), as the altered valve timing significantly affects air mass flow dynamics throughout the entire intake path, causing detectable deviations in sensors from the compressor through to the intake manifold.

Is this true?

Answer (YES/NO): NO